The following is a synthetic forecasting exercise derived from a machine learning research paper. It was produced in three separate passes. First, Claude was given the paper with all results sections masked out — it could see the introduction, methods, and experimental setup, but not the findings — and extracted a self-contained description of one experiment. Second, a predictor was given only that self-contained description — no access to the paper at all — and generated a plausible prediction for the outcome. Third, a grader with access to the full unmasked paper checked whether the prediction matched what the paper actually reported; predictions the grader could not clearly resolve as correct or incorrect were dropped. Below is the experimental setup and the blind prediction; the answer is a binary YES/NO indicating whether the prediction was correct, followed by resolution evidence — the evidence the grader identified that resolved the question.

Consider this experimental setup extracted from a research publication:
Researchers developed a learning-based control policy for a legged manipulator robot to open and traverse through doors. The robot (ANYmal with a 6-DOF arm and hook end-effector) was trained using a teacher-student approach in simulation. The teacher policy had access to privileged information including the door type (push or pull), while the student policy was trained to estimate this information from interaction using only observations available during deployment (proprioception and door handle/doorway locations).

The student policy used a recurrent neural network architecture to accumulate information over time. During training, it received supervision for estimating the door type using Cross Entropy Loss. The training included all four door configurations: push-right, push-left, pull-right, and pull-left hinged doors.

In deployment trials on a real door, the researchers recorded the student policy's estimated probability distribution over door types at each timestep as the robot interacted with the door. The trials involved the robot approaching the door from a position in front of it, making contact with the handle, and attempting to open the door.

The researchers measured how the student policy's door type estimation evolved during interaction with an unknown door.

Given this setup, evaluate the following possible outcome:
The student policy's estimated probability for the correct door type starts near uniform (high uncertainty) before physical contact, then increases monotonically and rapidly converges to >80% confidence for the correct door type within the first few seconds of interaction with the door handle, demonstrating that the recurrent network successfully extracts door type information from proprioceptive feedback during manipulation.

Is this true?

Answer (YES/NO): NO